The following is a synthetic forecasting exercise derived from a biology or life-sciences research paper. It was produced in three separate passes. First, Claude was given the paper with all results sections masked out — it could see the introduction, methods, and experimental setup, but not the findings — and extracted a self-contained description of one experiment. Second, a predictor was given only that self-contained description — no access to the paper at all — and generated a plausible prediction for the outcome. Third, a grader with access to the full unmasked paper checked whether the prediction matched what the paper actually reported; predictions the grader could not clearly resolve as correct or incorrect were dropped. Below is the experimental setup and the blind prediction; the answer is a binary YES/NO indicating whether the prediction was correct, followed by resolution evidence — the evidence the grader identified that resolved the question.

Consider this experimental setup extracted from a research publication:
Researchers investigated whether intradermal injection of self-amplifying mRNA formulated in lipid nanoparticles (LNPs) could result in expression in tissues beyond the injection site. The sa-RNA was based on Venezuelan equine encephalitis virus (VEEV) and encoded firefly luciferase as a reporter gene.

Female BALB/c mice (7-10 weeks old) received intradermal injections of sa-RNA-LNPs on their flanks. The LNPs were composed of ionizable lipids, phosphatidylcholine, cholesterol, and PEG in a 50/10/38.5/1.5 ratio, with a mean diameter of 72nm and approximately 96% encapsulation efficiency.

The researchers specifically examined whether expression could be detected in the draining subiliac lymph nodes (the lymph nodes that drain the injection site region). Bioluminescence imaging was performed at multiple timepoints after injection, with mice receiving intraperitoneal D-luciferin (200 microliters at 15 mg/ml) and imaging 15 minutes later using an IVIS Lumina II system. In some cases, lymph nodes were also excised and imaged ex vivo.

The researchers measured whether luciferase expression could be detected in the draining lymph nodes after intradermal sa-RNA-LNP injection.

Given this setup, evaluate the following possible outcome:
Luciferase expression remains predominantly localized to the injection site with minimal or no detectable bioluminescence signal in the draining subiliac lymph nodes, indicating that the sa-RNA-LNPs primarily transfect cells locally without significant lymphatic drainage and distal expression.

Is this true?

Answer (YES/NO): NO